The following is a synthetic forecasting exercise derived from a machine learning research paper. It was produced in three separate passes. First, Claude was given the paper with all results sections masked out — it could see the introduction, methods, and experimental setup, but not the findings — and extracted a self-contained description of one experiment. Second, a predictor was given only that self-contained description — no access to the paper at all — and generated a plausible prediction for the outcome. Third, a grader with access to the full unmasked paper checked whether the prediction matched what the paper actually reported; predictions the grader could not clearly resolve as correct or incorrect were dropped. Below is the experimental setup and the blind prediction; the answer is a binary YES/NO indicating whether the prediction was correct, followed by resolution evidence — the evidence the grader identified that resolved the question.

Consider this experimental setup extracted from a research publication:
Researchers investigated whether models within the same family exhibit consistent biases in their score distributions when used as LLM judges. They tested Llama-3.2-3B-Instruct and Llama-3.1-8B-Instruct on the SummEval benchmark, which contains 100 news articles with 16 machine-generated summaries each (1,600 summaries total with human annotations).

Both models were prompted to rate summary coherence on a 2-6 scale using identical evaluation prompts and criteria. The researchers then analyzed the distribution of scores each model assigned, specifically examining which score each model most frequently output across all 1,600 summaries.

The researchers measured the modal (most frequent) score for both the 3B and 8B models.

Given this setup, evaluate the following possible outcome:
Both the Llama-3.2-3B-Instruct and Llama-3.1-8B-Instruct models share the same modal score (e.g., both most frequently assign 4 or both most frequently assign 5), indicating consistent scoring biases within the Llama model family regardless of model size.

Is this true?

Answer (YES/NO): YES